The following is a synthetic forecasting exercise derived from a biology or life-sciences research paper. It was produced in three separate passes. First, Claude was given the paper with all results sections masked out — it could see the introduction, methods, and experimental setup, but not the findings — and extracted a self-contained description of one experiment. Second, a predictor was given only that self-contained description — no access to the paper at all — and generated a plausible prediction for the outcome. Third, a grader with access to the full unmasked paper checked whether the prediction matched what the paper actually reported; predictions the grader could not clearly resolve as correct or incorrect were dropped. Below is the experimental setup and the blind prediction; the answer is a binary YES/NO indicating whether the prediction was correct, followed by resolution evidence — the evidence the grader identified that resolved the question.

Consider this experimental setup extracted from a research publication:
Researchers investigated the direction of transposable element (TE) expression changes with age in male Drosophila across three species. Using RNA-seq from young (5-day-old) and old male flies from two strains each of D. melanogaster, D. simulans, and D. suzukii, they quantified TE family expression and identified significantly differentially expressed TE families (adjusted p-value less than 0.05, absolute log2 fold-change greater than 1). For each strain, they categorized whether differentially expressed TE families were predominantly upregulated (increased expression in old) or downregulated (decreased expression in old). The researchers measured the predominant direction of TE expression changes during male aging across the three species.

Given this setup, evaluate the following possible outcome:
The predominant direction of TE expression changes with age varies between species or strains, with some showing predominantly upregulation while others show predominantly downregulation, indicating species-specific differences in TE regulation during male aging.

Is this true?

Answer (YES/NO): NO